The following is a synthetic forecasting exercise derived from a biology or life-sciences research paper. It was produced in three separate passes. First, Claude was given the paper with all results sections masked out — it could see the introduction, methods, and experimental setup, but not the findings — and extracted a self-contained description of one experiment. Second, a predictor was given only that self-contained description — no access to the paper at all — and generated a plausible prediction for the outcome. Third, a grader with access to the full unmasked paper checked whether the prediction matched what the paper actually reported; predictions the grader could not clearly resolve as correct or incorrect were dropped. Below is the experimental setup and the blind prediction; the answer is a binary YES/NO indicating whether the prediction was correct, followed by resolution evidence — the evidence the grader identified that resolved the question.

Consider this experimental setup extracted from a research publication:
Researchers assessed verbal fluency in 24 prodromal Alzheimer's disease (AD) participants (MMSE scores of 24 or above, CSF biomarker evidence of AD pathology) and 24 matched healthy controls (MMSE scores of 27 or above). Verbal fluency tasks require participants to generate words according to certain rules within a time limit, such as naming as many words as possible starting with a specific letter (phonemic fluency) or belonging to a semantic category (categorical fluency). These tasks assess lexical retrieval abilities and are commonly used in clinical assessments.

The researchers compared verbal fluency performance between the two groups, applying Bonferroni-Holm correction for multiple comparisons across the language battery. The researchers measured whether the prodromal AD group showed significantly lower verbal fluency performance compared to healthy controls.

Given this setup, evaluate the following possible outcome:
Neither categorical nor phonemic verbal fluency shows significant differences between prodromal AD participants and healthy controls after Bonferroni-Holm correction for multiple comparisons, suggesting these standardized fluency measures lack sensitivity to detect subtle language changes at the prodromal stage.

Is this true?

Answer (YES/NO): YES